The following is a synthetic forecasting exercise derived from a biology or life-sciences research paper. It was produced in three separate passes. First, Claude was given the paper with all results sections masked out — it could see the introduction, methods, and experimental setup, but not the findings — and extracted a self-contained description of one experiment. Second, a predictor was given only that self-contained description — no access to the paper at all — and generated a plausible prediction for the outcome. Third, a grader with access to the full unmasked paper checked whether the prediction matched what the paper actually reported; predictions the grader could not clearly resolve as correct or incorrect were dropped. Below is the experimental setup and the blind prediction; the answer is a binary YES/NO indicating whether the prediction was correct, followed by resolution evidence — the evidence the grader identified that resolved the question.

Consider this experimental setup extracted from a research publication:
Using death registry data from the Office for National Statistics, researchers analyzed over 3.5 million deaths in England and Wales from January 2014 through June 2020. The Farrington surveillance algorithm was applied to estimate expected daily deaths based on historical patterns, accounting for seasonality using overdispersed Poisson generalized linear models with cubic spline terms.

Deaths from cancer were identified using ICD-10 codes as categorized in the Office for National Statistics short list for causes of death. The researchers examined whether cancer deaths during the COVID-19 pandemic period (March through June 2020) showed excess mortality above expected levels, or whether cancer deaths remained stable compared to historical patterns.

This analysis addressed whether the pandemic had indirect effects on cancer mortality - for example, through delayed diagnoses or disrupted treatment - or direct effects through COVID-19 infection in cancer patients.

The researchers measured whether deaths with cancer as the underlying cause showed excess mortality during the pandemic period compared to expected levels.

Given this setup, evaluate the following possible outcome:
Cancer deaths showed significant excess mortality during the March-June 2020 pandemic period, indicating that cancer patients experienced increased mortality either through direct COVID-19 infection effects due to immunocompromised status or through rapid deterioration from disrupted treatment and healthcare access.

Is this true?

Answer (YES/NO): NO